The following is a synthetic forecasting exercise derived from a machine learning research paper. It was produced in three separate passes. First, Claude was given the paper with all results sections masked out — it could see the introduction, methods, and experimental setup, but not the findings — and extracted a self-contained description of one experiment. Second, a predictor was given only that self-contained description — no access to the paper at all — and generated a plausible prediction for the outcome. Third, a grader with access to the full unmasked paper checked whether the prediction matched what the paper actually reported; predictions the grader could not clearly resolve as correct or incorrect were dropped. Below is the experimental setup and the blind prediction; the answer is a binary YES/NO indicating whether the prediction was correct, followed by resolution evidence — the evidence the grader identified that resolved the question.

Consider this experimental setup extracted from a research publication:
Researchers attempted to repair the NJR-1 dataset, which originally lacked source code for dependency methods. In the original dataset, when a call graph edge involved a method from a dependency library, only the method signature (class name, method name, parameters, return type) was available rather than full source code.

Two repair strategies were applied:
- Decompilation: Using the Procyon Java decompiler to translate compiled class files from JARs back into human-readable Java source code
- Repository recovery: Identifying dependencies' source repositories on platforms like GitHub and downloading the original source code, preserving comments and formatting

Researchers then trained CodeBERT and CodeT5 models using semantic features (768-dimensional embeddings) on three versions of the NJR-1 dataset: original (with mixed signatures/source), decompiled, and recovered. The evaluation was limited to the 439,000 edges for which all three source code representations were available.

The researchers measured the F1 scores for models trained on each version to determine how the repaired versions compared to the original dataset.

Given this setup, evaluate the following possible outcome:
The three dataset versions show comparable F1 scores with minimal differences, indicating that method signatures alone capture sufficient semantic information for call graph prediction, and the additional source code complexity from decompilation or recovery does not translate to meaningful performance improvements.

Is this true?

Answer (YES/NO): NO